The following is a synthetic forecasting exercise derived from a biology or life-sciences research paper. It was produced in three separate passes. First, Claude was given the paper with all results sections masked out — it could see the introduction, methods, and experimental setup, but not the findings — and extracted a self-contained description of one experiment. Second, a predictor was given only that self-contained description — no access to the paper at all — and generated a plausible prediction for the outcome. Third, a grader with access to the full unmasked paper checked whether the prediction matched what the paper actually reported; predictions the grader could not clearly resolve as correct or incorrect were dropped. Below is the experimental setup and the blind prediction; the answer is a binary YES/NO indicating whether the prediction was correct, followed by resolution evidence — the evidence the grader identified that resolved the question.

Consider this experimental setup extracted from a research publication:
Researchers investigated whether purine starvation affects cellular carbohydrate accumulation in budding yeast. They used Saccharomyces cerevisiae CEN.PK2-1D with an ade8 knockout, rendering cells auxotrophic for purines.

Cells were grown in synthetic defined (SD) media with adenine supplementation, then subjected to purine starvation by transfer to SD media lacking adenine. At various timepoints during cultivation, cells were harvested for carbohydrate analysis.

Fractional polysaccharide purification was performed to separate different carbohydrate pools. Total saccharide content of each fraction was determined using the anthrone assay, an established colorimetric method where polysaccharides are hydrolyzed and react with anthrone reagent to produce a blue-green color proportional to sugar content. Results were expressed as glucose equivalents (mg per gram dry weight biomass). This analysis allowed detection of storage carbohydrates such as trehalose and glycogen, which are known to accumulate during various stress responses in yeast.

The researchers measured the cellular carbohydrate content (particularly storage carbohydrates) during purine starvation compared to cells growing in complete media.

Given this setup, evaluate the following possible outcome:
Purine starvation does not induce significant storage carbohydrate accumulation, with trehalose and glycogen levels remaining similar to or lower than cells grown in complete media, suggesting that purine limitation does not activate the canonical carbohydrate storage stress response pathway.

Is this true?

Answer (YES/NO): NO